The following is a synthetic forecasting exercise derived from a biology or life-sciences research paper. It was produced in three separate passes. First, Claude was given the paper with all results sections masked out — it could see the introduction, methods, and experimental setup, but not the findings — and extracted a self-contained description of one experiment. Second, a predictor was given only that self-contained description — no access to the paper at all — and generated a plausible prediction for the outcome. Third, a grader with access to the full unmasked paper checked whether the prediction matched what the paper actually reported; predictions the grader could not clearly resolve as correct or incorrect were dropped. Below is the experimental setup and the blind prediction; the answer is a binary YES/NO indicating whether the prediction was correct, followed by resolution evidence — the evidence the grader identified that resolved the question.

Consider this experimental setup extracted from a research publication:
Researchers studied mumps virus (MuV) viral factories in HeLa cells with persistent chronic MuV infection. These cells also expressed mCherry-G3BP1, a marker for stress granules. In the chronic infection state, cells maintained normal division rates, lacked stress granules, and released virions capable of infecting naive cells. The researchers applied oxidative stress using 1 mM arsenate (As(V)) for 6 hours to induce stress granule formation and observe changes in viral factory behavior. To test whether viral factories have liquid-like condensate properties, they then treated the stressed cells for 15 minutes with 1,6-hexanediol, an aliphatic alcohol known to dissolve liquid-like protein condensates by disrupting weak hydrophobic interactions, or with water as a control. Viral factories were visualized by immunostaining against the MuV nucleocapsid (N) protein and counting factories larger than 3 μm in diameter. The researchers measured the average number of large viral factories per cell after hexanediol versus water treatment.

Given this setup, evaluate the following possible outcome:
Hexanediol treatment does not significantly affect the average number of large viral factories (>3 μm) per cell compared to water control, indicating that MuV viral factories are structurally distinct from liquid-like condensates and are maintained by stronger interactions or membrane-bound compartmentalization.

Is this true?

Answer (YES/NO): NO